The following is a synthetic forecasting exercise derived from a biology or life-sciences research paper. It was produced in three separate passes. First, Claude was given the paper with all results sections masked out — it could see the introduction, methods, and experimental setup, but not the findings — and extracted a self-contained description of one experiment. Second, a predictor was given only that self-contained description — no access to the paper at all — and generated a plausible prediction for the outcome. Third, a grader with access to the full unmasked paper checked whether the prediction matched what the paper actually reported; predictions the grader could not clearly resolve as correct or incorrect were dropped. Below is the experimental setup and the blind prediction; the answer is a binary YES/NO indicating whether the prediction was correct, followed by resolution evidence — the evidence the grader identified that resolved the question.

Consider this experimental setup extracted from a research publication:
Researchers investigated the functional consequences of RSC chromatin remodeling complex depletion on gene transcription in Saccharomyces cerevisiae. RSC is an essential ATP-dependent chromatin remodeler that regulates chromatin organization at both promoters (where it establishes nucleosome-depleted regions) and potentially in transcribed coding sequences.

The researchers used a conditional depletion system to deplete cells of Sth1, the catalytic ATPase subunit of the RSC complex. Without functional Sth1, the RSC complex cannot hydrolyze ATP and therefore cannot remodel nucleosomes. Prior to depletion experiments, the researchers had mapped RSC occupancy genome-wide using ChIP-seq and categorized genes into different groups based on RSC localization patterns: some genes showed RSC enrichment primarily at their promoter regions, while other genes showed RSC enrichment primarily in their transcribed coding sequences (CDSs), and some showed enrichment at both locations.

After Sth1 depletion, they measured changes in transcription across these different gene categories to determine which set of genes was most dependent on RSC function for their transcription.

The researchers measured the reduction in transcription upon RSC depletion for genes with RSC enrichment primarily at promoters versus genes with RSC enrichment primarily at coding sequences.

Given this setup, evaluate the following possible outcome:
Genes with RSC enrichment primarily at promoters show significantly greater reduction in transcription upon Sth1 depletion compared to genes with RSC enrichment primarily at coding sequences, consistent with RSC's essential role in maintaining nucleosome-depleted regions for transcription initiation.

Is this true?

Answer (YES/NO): NO